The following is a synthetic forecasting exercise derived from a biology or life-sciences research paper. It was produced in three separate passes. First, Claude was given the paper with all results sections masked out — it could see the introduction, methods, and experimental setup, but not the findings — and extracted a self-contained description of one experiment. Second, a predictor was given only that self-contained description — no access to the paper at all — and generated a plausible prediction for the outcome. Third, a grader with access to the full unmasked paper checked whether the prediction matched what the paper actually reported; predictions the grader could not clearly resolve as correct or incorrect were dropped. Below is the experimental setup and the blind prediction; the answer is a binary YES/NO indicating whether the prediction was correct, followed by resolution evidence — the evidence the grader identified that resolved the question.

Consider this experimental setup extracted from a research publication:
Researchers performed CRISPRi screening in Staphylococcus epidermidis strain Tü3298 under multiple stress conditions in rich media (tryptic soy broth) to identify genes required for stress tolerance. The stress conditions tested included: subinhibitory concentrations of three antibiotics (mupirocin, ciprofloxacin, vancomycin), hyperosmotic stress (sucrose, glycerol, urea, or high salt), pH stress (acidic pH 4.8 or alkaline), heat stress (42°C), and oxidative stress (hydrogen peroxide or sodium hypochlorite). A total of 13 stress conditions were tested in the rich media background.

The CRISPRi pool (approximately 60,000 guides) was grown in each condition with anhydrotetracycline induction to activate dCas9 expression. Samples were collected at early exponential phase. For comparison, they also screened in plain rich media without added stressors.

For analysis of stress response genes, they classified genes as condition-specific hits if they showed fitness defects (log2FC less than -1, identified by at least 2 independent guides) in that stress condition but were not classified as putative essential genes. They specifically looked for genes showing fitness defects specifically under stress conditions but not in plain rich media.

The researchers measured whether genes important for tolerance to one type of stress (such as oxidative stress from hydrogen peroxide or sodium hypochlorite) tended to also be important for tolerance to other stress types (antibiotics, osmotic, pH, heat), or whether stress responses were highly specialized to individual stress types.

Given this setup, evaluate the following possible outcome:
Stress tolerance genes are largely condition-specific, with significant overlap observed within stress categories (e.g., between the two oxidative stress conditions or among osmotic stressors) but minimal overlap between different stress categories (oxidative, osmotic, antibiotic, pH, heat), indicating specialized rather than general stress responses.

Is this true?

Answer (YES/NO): NO